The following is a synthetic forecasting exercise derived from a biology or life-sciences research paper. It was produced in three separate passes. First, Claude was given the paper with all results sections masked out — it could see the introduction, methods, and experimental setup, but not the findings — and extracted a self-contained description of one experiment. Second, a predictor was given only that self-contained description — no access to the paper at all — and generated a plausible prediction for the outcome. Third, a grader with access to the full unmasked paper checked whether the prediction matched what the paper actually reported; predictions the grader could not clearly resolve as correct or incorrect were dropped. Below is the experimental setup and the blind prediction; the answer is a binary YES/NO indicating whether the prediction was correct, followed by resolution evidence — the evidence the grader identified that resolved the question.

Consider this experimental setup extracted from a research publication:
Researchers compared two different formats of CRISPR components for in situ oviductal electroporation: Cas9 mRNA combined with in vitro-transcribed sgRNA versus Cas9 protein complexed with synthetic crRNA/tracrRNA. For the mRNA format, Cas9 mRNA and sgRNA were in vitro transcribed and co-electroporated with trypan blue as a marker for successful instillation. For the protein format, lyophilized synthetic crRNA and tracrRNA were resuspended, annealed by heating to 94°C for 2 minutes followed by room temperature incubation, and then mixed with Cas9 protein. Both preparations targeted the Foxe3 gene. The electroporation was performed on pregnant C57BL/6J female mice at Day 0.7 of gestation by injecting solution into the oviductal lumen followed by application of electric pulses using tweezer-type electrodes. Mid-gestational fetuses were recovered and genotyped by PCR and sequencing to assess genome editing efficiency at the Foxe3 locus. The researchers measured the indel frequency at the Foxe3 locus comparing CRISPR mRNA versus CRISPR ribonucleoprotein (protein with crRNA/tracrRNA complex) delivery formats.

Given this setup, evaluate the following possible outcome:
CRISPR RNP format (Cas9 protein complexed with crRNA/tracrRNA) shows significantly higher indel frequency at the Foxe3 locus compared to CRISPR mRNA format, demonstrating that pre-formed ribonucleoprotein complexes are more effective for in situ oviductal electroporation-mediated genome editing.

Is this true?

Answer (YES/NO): YES